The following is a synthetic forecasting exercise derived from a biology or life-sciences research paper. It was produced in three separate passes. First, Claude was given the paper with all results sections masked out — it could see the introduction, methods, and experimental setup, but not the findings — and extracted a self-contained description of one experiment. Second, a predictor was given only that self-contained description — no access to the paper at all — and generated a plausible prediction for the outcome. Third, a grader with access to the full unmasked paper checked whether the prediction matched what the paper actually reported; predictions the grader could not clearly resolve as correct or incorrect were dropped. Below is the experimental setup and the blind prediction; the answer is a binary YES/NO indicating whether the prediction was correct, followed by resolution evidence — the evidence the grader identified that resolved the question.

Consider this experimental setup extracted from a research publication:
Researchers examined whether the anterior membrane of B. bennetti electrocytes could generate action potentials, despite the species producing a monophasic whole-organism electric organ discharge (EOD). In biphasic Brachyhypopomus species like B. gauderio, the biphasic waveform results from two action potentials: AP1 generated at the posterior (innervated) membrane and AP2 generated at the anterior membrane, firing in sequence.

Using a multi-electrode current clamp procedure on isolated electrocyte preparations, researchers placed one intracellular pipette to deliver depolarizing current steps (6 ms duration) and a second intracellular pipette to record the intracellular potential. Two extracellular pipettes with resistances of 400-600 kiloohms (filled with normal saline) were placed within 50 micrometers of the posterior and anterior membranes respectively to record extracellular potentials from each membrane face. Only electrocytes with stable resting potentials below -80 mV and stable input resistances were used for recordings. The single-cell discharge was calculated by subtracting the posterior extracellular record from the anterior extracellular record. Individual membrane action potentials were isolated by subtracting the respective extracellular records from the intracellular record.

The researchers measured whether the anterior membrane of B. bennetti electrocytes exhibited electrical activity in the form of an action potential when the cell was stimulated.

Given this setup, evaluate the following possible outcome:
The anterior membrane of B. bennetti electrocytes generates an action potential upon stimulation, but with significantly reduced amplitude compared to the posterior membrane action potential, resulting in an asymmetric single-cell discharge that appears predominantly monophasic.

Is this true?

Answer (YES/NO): NO